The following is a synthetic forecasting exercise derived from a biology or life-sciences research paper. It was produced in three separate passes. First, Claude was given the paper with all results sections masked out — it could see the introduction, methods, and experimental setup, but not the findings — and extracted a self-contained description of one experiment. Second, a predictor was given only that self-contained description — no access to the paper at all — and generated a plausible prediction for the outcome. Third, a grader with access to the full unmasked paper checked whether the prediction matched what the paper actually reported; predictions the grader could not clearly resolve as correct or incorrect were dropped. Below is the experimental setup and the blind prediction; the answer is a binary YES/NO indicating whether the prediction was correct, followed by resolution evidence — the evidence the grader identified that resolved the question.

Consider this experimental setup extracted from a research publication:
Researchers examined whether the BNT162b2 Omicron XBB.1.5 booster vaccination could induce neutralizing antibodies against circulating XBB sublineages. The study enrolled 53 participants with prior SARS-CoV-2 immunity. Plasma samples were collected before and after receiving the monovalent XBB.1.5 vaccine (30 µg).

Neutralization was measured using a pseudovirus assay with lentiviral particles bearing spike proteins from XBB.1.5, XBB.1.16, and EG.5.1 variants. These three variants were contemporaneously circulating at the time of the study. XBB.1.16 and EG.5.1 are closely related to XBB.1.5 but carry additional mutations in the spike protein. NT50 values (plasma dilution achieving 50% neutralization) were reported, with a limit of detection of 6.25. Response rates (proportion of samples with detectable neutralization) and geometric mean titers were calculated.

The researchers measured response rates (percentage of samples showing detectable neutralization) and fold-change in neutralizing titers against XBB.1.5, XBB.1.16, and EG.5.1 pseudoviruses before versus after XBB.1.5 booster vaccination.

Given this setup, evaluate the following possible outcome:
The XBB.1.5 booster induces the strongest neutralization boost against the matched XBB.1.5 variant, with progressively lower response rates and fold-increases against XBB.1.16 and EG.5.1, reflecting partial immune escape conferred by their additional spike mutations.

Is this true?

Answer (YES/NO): NO